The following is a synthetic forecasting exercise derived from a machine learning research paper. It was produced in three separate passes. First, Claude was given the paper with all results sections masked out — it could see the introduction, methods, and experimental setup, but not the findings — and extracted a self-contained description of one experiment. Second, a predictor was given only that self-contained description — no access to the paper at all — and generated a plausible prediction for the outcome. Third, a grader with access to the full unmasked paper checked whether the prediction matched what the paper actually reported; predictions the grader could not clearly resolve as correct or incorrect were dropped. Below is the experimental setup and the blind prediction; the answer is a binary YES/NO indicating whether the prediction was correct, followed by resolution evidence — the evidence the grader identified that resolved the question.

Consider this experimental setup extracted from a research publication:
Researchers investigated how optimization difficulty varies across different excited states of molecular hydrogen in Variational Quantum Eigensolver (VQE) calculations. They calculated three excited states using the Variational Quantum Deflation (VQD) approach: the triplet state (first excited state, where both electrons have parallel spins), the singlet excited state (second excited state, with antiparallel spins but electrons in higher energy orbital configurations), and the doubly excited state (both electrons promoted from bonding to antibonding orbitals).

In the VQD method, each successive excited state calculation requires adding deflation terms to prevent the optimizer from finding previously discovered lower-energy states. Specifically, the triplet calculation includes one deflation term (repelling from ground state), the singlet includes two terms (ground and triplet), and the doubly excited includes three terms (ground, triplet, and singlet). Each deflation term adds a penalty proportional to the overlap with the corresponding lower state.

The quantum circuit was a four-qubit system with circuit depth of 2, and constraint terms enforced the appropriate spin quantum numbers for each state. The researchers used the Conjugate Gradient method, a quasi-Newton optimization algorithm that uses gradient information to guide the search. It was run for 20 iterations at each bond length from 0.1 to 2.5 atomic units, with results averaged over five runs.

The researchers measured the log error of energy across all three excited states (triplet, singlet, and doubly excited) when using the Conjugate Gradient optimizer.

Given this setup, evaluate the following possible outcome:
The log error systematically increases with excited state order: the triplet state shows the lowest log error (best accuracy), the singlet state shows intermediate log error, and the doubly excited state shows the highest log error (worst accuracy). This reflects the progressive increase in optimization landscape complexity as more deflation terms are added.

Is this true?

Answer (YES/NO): NO